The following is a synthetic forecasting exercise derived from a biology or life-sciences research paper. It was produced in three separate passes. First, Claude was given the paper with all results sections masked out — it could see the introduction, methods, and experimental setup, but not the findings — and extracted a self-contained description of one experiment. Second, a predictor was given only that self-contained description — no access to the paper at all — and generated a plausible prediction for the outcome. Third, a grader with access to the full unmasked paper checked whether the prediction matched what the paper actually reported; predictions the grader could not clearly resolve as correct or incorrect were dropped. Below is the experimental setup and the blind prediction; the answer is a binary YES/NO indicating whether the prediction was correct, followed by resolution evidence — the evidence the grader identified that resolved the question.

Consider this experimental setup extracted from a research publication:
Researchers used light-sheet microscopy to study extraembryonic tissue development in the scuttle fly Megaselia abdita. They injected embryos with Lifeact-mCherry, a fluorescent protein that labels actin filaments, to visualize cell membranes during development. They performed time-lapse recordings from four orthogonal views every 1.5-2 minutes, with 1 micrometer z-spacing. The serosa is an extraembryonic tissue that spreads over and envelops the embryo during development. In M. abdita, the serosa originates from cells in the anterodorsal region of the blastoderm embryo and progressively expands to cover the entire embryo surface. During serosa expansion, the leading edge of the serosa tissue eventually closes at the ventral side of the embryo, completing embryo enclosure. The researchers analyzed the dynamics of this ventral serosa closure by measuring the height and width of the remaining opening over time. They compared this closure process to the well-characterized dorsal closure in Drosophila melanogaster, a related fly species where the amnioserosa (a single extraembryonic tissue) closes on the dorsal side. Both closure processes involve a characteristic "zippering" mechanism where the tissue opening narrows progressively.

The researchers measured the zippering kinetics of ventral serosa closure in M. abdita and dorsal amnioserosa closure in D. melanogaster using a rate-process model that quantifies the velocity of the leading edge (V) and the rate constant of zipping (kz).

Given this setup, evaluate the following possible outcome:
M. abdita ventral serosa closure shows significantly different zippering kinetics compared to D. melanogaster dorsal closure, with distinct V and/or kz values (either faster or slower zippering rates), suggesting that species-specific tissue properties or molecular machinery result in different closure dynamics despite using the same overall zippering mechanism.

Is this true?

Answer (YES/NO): NO